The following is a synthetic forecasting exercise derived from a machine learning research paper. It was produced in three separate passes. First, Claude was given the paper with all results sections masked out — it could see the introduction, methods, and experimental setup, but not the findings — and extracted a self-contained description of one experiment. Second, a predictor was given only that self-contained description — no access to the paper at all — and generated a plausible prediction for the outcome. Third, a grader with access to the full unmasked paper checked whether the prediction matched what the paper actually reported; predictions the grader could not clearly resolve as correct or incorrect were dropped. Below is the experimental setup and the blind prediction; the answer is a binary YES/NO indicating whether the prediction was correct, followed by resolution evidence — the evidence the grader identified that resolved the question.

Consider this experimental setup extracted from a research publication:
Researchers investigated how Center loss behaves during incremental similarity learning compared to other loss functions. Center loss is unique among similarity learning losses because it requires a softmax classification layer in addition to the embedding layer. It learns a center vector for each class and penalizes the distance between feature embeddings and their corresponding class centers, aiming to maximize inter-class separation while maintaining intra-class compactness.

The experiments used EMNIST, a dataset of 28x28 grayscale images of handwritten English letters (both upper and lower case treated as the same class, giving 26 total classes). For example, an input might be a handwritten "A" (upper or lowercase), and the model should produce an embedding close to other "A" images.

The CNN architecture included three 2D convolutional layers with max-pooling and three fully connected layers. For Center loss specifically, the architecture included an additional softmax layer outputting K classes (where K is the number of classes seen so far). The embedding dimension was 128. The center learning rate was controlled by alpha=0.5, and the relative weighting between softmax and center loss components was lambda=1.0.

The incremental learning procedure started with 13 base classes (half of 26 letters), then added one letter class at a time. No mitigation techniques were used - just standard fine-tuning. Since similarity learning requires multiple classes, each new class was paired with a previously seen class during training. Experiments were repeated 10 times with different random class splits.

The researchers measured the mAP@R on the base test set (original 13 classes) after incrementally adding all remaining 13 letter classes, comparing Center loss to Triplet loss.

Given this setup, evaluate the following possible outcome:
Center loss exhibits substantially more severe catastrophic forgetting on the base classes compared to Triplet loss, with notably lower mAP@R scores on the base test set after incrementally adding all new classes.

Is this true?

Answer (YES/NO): YES